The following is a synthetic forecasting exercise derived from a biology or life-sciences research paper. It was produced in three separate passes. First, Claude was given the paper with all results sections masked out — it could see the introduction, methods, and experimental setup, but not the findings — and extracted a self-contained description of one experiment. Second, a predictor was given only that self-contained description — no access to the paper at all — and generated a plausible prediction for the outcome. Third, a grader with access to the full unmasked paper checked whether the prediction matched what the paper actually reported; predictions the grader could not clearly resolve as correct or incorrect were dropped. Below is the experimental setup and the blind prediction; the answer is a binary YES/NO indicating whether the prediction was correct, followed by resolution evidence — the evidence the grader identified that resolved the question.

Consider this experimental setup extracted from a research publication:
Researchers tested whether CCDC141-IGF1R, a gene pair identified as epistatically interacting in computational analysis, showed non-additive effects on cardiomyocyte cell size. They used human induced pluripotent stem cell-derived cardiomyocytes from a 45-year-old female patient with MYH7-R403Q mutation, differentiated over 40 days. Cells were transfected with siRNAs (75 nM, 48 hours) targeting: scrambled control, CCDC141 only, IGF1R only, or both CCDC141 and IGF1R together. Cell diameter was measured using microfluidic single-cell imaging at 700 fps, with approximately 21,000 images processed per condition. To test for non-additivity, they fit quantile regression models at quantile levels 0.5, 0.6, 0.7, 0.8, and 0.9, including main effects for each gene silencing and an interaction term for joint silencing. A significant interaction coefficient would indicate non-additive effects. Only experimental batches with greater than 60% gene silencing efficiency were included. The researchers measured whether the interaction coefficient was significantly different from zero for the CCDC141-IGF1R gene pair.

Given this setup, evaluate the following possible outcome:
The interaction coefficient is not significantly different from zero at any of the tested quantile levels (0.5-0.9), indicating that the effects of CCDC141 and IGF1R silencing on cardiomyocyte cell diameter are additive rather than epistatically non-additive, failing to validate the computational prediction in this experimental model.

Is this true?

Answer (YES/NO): NO